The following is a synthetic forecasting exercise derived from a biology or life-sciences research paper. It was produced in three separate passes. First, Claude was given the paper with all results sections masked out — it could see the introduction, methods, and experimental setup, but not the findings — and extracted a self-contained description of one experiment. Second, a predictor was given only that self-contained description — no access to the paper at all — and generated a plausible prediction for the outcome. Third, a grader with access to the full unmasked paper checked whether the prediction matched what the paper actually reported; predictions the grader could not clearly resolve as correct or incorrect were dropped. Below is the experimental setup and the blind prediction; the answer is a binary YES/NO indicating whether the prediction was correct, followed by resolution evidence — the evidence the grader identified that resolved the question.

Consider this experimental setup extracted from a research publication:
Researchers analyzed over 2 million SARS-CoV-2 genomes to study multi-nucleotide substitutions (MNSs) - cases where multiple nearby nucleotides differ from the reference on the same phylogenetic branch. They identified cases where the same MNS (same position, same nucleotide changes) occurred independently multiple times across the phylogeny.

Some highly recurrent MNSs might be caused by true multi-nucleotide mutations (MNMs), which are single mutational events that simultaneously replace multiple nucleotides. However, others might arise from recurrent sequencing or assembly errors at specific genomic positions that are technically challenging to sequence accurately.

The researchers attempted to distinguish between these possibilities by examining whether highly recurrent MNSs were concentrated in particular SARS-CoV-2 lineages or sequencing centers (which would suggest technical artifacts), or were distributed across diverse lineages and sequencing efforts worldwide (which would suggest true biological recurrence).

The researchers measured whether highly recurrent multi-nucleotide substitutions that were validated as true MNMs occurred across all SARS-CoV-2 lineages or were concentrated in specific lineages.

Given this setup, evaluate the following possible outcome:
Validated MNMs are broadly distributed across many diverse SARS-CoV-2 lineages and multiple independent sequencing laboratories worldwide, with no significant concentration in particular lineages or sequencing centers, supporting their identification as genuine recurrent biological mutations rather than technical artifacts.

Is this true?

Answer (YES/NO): NO